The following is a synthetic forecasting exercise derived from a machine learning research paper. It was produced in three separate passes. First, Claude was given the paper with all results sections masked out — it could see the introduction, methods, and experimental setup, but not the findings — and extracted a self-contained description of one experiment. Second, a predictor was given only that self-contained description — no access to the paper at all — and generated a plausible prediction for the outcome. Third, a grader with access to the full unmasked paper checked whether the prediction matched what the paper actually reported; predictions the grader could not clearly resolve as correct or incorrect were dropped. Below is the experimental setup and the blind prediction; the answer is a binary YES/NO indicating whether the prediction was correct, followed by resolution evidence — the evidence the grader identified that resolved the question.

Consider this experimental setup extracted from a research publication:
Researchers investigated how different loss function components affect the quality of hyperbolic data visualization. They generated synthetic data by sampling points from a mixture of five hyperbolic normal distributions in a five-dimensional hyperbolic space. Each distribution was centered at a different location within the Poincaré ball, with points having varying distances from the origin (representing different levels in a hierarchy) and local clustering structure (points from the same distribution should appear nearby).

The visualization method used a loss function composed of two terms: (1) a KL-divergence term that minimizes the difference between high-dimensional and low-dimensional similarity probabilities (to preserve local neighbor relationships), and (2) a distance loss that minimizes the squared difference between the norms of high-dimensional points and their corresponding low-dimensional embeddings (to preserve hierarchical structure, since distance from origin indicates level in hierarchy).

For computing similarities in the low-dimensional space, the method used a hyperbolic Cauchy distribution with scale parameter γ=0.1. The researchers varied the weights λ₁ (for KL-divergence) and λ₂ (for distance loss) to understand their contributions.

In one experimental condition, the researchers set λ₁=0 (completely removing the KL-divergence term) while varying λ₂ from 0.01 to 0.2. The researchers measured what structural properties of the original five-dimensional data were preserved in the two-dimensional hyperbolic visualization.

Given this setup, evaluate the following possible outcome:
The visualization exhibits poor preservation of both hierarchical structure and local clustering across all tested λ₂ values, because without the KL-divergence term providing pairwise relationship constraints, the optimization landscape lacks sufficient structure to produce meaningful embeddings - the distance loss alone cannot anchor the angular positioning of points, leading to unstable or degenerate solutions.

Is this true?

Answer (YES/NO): NO